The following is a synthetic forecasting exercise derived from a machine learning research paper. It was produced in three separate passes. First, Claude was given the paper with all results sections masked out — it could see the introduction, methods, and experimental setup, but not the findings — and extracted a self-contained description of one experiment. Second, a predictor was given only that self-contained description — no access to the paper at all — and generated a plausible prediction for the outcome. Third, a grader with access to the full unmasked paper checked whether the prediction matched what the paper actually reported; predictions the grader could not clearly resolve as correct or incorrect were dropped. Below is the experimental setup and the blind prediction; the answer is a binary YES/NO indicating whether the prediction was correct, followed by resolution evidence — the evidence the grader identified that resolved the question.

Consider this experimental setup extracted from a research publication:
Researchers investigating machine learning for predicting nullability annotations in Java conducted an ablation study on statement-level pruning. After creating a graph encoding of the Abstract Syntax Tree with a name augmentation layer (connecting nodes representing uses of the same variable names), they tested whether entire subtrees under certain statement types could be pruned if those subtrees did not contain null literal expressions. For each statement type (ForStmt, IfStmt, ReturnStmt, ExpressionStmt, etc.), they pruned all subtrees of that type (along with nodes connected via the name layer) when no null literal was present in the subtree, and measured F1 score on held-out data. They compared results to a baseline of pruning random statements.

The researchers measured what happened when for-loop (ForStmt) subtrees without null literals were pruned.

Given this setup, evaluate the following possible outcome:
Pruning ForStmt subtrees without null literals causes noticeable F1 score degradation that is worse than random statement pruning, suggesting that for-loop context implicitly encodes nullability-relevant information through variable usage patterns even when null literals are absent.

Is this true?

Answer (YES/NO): NO